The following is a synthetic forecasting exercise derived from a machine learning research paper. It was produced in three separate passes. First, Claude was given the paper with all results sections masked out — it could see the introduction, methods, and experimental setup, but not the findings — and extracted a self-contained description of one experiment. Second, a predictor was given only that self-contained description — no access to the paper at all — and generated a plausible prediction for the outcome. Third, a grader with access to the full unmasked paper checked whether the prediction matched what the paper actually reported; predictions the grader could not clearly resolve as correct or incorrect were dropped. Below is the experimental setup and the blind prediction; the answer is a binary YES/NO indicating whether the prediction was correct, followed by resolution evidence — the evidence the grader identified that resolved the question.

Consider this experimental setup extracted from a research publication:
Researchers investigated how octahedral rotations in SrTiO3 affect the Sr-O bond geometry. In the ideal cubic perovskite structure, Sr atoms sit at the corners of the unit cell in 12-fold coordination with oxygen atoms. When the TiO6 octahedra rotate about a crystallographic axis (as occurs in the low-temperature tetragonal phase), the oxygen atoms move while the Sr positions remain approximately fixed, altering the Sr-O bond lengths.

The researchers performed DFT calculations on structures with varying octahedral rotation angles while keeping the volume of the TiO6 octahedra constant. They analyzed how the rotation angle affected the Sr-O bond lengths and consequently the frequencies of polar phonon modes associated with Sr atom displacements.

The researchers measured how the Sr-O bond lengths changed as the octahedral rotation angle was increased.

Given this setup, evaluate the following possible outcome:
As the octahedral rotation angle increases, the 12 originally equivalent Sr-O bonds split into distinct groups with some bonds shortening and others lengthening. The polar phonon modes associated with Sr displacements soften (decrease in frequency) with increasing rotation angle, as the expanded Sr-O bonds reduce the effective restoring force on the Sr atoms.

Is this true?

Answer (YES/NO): NO